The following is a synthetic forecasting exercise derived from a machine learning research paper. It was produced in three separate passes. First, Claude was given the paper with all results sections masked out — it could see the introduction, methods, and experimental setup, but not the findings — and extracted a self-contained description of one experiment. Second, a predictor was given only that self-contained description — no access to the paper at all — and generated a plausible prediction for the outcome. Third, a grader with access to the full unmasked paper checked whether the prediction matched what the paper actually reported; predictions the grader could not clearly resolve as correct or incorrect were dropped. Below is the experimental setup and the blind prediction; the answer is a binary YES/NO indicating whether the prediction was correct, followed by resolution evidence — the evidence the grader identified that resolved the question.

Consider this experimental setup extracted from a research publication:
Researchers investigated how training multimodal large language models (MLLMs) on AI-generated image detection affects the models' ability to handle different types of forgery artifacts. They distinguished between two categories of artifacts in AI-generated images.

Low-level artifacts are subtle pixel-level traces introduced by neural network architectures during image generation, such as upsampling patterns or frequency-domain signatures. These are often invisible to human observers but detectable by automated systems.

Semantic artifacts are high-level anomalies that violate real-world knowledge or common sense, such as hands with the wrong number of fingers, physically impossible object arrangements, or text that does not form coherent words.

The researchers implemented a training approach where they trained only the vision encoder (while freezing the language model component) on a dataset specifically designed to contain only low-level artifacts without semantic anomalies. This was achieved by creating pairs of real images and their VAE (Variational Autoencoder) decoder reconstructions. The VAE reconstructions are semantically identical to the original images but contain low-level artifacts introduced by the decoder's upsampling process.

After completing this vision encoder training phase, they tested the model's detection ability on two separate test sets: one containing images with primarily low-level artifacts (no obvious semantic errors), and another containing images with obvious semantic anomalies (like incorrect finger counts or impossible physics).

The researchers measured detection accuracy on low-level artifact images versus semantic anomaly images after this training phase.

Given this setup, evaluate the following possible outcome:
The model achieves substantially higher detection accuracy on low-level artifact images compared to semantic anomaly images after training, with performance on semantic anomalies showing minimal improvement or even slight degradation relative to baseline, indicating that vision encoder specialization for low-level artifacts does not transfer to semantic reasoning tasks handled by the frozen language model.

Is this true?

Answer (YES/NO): NO